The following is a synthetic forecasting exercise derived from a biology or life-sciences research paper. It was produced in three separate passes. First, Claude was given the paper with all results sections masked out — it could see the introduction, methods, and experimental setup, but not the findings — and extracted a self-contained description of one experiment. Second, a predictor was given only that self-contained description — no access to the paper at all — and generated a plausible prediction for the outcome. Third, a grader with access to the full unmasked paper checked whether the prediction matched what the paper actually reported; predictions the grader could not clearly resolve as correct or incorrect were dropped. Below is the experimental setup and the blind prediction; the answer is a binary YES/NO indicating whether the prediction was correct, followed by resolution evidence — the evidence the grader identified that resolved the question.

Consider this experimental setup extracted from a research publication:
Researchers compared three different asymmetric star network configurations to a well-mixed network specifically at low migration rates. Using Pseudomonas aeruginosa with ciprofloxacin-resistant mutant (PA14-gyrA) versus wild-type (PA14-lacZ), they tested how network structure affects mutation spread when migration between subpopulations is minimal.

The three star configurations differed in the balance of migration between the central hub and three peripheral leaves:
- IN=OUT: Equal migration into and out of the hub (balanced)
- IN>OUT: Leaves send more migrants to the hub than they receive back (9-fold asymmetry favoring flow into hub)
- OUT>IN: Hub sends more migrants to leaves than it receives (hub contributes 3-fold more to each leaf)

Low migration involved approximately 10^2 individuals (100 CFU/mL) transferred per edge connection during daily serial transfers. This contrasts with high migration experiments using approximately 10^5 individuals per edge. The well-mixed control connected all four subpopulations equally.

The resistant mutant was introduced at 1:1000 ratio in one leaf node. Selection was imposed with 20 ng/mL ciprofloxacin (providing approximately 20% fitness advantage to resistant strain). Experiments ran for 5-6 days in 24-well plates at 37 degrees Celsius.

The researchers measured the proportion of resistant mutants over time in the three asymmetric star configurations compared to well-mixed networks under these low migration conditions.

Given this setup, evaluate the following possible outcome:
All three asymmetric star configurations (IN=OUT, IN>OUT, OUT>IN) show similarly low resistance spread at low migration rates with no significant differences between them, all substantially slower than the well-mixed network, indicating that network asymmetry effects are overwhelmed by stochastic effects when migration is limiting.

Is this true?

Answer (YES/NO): NO